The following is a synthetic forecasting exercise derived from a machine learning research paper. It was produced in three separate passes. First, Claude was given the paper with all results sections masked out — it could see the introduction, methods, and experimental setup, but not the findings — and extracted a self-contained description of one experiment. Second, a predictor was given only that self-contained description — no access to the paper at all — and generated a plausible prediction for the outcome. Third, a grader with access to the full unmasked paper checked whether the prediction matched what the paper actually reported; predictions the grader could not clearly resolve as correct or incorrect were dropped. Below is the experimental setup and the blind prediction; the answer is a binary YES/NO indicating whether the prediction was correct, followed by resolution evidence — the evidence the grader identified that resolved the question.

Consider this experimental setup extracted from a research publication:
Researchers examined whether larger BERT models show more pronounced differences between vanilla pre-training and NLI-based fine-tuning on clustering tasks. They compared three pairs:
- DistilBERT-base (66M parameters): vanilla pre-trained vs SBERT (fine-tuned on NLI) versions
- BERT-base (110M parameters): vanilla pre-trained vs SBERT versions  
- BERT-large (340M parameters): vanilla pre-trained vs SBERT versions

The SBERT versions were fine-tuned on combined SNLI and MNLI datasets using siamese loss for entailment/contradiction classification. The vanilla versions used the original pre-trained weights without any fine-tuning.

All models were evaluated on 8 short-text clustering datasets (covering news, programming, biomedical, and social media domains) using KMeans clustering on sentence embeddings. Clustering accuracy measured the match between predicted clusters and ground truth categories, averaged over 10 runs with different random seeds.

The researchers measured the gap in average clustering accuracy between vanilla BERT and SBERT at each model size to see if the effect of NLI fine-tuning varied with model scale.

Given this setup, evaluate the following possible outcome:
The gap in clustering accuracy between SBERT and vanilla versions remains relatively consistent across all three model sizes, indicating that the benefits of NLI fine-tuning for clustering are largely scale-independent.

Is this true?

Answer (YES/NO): NO